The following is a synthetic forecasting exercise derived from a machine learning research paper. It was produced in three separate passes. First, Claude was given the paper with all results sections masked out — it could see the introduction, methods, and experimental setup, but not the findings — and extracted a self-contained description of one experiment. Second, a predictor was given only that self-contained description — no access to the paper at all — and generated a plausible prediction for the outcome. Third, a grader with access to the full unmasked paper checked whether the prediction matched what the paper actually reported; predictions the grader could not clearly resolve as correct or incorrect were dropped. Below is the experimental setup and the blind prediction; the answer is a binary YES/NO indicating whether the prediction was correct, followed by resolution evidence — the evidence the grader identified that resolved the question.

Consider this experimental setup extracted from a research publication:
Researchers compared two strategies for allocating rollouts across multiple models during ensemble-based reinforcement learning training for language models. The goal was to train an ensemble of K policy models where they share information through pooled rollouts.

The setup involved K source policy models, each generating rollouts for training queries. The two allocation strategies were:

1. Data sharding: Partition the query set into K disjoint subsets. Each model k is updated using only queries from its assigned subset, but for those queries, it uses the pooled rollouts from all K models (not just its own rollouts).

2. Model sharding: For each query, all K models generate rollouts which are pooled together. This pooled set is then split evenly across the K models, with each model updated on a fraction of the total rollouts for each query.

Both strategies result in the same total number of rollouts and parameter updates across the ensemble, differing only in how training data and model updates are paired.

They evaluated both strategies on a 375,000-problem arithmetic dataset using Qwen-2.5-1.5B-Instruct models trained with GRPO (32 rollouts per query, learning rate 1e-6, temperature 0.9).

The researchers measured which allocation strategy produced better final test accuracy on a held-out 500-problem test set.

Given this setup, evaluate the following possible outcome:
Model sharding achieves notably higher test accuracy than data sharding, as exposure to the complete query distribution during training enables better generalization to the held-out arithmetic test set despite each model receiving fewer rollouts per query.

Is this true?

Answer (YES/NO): NO